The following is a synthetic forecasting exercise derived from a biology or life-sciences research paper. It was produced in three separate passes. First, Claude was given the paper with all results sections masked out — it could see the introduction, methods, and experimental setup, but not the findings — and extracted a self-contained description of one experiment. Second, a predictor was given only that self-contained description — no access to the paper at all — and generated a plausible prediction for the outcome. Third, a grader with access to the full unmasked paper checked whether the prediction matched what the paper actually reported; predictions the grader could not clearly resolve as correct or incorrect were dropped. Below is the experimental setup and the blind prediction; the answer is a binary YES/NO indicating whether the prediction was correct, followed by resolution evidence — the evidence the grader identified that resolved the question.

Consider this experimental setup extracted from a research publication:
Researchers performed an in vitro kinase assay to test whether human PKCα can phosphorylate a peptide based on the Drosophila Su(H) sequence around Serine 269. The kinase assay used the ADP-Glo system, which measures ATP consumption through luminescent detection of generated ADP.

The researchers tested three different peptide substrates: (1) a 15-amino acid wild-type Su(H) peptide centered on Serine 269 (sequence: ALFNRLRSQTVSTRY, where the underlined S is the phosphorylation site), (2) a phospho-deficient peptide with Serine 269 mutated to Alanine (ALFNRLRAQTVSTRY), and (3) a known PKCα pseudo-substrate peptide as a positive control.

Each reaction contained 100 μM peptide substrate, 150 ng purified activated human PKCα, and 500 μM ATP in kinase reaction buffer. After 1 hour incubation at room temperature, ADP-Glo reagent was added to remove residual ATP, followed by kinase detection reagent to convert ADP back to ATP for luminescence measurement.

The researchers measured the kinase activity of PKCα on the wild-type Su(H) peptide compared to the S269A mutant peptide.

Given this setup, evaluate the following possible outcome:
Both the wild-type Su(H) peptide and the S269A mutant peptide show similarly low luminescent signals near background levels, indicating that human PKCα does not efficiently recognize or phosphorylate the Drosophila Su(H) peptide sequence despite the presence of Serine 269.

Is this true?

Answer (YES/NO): NO